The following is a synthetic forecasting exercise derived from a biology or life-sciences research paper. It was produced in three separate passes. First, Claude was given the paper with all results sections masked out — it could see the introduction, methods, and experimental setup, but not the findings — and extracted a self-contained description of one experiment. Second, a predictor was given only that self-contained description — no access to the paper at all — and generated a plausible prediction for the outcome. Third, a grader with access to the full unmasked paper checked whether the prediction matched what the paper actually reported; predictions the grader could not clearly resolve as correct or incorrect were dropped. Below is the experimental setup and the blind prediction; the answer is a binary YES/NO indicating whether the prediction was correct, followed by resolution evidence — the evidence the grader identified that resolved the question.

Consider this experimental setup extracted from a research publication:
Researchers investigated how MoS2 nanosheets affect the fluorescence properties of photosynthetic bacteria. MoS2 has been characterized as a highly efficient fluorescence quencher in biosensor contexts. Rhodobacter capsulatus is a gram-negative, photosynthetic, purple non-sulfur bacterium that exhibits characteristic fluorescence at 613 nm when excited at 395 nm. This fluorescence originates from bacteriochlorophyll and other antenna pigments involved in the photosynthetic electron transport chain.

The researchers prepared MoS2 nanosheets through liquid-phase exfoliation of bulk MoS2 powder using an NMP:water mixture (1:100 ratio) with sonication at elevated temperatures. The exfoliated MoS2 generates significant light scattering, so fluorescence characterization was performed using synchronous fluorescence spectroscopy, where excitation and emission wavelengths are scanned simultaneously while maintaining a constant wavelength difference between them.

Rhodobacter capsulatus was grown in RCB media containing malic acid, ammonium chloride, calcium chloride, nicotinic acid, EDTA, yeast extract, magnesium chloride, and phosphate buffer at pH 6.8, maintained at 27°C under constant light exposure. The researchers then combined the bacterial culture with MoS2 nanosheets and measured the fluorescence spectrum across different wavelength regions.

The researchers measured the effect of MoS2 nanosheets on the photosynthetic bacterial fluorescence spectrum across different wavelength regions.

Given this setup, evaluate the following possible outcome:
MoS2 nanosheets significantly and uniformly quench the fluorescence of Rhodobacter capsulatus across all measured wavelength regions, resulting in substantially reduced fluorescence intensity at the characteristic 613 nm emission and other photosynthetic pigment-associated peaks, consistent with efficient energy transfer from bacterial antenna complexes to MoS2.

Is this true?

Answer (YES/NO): NO